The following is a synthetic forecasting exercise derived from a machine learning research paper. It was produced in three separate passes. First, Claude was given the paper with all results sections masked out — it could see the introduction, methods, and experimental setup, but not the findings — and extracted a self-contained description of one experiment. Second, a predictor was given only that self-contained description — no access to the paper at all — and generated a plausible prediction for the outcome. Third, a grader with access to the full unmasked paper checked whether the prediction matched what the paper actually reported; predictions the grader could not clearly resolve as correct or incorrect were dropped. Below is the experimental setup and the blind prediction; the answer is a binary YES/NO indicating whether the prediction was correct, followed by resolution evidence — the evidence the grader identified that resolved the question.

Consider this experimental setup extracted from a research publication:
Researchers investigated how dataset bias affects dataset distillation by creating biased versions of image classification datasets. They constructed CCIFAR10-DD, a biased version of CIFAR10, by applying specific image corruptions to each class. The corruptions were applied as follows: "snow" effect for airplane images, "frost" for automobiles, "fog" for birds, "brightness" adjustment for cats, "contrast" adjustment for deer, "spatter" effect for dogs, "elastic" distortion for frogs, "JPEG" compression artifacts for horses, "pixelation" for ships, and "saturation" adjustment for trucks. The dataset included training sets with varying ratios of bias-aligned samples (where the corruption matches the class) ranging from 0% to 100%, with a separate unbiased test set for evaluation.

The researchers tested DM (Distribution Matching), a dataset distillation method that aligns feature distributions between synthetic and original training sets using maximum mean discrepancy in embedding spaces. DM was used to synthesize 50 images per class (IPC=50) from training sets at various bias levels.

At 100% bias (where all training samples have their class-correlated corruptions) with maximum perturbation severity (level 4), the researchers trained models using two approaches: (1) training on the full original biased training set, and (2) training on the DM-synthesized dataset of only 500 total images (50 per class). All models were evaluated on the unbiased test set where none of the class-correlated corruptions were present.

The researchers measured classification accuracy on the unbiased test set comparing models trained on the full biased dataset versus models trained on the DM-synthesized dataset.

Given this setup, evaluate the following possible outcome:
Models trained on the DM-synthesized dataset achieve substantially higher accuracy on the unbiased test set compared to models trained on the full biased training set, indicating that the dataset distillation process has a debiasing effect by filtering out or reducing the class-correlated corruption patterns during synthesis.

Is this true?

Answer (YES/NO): YES